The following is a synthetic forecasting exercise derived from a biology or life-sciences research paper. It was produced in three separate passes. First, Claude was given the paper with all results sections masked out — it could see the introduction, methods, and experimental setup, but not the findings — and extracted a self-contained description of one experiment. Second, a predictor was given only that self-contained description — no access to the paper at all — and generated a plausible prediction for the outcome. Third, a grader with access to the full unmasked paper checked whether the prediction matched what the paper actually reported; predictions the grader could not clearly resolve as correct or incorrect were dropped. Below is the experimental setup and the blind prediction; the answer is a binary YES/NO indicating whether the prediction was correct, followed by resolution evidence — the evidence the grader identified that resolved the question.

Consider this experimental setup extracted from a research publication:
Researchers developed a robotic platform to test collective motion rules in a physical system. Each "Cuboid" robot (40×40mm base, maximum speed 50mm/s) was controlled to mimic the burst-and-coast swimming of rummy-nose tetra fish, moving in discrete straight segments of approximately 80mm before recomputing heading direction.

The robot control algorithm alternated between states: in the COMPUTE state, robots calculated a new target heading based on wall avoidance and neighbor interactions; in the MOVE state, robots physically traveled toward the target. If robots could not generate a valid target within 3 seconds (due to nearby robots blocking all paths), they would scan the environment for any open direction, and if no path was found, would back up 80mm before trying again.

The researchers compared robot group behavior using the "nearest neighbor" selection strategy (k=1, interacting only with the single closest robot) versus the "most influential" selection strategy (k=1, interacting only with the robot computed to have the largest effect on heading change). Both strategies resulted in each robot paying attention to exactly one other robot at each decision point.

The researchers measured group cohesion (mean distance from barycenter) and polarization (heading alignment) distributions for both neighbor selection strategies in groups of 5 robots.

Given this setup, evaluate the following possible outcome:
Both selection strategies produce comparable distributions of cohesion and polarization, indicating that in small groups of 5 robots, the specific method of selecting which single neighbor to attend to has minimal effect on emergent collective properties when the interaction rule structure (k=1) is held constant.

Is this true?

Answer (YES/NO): NO